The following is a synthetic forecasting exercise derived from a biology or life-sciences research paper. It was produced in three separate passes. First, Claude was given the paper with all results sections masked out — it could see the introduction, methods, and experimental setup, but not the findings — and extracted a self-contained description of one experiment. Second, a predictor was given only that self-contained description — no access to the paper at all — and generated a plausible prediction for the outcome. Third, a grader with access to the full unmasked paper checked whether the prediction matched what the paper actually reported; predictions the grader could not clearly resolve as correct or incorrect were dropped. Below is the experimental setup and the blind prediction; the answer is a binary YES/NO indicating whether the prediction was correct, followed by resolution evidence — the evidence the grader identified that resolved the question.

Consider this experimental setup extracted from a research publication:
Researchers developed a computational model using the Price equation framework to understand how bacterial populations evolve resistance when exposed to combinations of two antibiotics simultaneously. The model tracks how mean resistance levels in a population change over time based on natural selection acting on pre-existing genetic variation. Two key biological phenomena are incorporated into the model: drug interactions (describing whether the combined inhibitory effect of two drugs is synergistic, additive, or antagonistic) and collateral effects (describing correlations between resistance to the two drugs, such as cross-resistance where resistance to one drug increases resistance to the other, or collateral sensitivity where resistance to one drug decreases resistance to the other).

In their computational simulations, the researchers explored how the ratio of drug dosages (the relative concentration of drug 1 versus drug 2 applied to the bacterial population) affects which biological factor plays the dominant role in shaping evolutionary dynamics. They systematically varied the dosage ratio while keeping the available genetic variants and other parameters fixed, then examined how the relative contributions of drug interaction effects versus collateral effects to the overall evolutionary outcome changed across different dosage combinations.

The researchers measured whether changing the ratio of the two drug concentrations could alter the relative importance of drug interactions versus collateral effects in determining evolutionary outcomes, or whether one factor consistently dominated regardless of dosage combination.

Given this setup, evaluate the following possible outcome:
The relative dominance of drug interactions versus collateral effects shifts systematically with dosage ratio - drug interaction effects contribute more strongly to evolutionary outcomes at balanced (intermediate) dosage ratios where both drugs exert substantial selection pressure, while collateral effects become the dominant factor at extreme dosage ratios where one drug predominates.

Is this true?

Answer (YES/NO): NO